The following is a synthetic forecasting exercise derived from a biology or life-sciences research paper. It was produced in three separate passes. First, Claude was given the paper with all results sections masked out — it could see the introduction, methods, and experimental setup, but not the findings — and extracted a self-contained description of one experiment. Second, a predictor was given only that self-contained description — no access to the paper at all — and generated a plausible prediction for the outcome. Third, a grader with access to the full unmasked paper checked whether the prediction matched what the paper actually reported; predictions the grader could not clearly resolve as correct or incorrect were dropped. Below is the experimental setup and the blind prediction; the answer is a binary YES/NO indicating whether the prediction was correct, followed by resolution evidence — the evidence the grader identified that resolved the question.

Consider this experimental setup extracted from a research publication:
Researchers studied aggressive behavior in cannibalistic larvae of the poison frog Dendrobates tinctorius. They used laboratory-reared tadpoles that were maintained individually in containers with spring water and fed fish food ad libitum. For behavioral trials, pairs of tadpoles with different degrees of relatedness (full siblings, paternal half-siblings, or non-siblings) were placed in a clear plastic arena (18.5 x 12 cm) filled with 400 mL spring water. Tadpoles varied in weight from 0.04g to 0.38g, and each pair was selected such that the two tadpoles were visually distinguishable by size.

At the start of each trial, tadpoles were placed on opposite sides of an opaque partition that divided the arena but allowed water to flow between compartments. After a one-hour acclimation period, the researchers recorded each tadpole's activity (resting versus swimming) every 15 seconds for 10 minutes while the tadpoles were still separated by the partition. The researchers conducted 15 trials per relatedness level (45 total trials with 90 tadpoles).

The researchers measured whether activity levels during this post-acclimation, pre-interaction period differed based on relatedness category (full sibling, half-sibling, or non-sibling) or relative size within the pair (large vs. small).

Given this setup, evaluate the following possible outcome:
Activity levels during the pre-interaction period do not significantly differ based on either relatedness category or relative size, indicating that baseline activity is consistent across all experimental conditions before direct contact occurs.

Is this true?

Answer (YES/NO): NO